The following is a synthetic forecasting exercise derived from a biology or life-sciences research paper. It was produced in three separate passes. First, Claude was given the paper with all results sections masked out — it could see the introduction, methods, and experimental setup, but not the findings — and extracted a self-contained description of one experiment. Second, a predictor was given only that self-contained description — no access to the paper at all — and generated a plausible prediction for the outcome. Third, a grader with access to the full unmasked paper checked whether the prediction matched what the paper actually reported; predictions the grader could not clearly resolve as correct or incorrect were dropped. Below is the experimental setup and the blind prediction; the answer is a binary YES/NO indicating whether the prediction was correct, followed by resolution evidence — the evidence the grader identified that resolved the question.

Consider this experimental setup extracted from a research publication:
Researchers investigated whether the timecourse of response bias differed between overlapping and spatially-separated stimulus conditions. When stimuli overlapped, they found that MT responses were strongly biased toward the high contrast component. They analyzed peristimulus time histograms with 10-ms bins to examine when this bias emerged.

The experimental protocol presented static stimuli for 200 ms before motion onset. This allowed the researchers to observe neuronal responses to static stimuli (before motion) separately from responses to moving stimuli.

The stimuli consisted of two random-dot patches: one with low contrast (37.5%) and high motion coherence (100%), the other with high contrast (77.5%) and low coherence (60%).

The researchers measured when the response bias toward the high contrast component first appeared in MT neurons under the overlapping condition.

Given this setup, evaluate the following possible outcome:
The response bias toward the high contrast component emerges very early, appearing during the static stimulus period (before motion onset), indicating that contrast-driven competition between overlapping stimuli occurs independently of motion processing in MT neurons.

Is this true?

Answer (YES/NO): YES